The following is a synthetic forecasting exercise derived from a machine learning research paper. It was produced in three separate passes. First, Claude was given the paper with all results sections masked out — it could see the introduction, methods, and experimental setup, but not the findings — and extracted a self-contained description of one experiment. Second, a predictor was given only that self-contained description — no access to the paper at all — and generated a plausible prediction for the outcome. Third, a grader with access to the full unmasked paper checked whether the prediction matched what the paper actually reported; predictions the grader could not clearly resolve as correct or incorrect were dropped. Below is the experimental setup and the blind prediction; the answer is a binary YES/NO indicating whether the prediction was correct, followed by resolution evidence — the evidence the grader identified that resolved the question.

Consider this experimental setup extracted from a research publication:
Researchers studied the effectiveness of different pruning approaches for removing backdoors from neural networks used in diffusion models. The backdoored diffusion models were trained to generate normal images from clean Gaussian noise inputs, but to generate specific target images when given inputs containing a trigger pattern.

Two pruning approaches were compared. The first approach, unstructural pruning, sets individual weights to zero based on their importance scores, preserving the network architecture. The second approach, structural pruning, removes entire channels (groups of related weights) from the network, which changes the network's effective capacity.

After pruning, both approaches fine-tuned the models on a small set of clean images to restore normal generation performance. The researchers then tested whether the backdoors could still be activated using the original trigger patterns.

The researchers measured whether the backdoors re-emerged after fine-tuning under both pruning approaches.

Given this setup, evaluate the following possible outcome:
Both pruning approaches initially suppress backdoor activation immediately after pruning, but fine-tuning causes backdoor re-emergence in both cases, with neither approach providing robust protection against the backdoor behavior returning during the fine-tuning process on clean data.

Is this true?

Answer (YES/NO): NO